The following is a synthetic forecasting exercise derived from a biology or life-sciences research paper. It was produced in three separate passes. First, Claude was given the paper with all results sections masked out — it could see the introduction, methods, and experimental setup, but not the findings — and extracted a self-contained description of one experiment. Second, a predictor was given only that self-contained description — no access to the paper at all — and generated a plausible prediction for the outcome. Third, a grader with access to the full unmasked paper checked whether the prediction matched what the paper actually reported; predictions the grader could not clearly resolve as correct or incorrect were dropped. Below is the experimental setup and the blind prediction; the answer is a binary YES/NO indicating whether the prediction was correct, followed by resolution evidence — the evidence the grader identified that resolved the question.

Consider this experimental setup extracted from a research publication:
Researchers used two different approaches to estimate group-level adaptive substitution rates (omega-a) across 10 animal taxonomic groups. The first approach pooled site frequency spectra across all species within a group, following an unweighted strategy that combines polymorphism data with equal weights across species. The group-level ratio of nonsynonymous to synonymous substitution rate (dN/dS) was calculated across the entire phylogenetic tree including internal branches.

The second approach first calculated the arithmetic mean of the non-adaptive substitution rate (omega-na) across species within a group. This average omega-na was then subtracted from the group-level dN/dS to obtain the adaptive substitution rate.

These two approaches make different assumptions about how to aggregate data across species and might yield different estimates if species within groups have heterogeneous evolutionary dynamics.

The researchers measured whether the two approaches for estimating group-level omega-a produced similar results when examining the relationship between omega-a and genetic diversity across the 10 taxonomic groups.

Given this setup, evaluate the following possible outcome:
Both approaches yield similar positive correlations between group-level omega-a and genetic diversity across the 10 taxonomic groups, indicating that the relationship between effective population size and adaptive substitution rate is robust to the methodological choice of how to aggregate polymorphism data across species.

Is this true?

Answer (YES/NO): NO